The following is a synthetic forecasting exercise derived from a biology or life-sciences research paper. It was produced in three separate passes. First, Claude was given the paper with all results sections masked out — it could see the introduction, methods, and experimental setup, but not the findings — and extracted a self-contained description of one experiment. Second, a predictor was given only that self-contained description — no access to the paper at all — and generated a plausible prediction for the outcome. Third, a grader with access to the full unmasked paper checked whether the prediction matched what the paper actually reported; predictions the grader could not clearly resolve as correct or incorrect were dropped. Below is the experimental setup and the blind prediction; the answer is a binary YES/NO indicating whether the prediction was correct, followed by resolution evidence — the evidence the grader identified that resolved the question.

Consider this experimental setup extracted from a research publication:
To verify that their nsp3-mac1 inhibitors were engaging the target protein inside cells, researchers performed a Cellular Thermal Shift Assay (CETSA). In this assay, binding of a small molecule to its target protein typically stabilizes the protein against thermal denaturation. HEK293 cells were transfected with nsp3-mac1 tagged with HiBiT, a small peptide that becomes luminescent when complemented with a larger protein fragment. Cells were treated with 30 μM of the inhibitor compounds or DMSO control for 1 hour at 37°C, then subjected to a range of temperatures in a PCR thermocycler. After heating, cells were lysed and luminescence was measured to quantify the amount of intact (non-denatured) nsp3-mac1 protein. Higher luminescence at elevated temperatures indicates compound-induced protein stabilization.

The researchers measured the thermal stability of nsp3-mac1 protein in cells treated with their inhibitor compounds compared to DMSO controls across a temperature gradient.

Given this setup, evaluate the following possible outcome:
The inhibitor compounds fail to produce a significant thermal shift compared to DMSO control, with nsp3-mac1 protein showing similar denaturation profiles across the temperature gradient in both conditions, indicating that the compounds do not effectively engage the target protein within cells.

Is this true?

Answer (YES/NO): NO